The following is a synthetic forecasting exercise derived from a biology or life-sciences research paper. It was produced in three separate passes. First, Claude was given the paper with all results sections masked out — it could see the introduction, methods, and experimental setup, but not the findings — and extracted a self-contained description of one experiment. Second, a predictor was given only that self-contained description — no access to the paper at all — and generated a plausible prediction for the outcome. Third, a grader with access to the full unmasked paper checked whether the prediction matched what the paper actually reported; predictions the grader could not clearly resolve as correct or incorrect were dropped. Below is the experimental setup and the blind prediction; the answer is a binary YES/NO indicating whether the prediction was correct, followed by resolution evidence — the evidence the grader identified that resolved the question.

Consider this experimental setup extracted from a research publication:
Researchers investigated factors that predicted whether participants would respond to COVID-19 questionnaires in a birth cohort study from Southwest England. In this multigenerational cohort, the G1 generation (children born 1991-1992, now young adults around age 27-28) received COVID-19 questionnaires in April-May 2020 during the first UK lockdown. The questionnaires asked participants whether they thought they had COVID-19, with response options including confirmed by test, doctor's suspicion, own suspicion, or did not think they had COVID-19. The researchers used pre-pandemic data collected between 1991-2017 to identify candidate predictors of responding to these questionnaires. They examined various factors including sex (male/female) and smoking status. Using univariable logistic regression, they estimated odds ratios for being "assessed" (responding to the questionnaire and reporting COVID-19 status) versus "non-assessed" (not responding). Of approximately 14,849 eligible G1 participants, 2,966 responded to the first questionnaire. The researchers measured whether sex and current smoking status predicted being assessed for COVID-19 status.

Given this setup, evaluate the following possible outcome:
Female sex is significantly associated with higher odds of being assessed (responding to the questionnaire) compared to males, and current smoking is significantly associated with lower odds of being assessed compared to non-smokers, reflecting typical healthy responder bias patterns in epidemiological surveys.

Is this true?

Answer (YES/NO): YES